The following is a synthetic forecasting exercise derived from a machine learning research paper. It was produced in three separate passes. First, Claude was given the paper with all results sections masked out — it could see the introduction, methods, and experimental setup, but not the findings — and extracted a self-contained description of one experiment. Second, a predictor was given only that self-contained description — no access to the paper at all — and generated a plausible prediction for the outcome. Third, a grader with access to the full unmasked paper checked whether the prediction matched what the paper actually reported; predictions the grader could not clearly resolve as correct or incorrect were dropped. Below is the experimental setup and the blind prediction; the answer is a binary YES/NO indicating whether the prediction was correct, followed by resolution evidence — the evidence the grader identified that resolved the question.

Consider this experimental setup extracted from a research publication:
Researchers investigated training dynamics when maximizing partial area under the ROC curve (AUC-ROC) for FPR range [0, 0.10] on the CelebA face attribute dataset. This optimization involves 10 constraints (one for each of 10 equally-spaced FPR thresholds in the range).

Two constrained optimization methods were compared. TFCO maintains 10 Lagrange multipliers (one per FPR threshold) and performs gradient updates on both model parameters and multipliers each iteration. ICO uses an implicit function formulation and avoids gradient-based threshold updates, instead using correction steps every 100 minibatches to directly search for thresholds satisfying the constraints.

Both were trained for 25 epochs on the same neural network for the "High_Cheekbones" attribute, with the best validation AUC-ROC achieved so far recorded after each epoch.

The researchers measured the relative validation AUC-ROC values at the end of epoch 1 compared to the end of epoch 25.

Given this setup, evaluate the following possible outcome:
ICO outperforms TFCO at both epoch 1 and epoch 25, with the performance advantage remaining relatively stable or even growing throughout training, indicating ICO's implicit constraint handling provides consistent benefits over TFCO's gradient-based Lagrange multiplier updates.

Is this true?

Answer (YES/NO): NO